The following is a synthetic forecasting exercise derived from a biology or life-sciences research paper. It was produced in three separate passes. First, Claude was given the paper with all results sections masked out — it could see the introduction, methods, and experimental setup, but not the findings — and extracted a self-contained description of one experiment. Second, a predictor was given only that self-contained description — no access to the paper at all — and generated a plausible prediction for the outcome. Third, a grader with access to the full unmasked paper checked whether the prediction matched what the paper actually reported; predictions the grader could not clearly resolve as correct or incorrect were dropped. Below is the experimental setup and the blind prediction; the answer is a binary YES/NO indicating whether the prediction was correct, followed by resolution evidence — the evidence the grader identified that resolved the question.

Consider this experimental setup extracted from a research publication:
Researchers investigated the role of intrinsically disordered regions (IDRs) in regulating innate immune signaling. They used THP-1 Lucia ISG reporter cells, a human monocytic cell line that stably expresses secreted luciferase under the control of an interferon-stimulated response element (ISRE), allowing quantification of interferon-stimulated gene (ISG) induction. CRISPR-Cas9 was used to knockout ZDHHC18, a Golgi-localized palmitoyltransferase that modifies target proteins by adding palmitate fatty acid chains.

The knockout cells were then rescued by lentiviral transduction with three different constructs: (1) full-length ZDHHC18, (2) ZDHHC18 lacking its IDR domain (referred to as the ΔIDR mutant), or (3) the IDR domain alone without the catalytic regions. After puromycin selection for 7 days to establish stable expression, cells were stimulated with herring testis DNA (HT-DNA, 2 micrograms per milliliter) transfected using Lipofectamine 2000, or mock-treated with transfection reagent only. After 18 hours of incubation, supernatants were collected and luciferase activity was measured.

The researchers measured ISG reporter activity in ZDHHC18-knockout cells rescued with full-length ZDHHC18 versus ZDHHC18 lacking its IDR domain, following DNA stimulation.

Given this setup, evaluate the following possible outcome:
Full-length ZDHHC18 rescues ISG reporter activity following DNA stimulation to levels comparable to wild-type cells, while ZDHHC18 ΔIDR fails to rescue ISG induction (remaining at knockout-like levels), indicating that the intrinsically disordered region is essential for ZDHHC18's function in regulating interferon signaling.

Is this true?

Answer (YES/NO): YES